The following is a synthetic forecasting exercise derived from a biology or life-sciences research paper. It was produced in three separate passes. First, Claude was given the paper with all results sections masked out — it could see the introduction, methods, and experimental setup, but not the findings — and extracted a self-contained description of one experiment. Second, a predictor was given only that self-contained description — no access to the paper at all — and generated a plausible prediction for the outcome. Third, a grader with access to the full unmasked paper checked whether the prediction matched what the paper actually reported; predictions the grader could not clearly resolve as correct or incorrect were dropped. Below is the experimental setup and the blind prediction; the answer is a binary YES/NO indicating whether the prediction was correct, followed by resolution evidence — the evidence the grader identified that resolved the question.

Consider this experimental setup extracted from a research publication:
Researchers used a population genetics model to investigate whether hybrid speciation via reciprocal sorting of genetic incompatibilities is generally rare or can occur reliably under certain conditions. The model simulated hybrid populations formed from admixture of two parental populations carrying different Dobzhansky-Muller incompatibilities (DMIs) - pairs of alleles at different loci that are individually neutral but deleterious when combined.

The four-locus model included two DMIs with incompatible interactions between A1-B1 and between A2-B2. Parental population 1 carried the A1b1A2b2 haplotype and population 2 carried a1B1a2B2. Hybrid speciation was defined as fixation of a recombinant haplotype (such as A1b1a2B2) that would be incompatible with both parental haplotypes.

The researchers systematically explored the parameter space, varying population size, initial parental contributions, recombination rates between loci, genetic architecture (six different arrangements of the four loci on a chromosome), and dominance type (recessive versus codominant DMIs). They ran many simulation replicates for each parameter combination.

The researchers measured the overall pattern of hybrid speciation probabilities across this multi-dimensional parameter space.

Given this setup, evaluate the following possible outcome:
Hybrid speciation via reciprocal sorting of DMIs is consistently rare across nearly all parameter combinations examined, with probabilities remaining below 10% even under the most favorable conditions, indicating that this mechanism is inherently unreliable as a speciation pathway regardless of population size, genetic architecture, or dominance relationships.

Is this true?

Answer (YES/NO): NO